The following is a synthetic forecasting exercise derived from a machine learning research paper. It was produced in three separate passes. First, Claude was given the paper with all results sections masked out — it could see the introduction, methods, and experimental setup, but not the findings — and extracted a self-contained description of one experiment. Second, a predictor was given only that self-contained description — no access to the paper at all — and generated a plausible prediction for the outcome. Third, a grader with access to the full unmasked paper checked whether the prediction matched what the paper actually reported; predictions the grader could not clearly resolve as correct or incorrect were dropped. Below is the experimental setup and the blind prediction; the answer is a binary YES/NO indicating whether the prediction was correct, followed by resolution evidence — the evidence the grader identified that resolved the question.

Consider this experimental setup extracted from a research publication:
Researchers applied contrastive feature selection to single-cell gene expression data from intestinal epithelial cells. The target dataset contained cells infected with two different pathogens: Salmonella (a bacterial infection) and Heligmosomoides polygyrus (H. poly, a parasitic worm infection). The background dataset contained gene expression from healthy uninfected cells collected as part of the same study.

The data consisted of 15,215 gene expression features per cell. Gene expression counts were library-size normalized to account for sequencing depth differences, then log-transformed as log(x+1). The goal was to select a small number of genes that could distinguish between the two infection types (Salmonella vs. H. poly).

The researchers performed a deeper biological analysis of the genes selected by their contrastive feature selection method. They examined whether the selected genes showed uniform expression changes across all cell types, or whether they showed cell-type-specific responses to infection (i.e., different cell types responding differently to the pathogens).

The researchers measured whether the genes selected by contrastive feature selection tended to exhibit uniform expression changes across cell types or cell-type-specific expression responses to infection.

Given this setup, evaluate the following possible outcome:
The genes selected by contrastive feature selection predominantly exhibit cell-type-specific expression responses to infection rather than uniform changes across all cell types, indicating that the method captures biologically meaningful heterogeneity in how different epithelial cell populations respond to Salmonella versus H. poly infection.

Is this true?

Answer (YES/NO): YES